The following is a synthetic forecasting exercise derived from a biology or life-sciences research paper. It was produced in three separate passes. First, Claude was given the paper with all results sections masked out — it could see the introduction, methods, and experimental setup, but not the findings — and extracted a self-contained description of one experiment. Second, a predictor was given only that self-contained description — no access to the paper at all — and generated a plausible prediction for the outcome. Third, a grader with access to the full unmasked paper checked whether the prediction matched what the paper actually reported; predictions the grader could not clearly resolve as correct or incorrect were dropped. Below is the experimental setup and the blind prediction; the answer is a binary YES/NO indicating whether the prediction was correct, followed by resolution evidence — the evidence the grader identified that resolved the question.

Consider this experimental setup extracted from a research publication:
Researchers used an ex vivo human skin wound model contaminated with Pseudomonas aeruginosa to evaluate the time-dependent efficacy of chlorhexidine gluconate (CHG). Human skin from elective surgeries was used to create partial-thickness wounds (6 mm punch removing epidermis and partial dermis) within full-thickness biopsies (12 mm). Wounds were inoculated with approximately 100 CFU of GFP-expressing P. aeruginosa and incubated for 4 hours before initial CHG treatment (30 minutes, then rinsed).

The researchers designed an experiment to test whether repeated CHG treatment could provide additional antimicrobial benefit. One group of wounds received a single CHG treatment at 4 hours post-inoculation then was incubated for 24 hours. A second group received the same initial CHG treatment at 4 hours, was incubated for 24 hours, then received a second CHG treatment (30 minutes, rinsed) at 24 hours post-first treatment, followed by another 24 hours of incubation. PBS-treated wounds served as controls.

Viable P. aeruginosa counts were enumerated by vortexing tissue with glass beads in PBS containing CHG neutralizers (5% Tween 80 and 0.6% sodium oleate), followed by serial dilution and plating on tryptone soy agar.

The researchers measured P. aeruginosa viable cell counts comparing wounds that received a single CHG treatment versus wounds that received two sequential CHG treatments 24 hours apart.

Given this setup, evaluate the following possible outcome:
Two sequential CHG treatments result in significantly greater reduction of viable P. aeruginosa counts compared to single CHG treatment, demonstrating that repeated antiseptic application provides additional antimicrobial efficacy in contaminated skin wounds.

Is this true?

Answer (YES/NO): NO